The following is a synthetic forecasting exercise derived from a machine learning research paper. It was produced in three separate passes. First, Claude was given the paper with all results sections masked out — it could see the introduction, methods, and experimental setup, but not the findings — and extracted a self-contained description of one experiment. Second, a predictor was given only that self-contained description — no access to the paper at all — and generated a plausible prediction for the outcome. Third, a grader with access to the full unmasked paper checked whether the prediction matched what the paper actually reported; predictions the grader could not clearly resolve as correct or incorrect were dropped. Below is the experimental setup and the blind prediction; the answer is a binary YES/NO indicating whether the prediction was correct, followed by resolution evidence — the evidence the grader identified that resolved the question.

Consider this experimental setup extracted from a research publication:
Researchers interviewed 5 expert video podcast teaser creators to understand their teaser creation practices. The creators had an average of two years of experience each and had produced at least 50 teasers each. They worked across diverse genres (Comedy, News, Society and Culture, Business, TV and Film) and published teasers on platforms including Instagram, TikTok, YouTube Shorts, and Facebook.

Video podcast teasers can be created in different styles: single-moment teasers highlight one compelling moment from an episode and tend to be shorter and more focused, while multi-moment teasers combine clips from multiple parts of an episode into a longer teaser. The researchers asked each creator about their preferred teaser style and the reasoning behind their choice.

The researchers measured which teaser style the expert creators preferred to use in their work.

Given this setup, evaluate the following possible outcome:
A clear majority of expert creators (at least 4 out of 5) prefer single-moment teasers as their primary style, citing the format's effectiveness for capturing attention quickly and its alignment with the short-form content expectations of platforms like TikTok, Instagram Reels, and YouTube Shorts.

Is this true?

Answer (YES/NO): YES